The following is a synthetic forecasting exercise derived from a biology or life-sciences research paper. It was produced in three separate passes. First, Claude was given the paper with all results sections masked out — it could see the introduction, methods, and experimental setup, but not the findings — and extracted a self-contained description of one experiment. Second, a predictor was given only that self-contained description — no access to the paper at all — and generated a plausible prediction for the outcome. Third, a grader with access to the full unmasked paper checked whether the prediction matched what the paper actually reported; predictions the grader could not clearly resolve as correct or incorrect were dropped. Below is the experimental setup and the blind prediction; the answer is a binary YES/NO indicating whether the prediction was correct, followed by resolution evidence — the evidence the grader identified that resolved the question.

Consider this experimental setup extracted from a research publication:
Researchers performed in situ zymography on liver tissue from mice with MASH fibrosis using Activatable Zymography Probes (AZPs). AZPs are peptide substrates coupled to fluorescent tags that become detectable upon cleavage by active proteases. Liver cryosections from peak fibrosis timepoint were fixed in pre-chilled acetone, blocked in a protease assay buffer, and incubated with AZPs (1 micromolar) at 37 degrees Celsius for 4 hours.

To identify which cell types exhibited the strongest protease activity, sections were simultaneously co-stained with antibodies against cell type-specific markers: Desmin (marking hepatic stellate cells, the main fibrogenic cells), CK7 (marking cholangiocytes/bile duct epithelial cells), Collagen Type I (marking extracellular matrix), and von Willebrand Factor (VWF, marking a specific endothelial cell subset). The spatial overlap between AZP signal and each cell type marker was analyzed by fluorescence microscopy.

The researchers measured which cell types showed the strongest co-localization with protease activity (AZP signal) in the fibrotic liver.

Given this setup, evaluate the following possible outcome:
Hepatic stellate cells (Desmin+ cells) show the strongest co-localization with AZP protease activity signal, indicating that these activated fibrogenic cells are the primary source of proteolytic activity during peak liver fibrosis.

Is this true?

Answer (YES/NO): YES